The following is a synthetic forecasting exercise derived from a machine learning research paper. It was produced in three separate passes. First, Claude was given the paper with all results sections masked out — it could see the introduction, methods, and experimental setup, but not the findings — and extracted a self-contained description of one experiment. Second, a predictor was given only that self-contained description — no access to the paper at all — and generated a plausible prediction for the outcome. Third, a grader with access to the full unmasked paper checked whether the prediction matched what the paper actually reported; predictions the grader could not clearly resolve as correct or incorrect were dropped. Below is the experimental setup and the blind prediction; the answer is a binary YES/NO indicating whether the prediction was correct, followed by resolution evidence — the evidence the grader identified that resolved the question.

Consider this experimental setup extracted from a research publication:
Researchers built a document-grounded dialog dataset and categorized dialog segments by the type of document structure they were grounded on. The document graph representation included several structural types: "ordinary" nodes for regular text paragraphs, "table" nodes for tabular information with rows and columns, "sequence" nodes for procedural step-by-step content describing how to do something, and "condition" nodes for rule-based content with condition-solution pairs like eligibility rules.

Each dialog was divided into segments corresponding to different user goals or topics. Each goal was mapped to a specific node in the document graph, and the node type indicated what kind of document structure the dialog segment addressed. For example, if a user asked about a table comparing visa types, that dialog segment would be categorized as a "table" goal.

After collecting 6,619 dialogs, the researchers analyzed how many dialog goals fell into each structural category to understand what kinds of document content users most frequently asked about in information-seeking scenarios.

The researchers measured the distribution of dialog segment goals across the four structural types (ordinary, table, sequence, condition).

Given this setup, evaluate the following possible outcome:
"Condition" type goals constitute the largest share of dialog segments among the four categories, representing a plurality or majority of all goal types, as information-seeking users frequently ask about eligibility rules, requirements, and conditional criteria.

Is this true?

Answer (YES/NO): NO